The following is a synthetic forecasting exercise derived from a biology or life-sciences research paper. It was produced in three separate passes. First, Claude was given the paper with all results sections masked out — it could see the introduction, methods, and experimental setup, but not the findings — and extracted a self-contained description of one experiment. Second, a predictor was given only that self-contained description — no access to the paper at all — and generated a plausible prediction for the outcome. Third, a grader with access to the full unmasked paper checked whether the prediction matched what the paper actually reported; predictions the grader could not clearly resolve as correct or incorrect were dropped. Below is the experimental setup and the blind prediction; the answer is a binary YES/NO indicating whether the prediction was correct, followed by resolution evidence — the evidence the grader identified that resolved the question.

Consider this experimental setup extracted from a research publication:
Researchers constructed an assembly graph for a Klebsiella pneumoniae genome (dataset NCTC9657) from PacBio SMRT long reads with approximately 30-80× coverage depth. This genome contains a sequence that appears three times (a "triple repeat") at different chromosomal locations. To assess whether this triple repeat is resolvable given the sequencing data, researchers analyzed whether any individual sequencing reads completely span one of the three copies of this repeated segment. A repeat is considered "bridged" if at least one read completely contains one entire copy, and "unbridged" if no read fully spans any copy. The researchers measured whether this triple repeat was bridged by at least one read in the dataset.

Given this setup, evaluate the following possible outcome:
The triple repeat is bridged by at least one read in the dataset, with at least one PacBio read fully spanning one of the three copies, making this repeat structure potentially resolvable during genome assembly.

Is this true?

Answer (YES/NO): NO